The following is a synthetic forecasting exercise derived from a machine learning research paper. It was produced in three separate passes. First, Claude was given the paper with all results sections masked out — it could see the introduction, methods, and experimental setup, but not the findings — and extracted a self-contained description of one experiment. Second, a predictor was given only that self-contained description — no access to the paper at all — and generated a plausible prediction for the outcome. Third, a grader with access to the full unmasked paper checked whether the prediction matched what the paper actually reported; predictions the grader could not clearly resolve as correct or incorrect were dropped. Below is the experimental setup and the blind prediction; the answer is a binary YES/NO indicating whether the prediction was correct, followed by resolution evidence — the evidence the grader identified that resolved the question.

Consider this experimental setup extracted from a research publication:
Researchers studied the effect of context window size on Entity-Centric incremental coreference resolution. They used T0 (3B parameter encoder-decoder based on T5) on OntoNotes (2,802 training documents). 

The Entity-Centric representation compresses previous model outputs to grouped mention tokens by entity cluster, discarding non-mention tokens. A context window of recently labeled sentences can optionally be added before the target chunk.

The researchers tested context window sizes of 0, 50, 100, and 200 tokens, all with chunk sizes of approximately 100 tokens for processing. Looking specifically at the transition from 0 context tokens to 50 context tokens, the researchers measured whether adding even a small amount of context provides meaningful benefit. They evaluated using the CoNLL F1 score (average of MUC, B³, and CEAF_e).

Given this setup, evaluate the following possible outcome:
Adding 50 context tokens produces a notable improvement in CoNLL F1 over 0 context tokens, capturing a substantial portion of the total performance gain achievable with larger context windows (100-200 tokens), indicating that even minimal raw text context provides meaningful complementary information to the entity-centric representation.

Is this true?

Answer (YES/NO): YES